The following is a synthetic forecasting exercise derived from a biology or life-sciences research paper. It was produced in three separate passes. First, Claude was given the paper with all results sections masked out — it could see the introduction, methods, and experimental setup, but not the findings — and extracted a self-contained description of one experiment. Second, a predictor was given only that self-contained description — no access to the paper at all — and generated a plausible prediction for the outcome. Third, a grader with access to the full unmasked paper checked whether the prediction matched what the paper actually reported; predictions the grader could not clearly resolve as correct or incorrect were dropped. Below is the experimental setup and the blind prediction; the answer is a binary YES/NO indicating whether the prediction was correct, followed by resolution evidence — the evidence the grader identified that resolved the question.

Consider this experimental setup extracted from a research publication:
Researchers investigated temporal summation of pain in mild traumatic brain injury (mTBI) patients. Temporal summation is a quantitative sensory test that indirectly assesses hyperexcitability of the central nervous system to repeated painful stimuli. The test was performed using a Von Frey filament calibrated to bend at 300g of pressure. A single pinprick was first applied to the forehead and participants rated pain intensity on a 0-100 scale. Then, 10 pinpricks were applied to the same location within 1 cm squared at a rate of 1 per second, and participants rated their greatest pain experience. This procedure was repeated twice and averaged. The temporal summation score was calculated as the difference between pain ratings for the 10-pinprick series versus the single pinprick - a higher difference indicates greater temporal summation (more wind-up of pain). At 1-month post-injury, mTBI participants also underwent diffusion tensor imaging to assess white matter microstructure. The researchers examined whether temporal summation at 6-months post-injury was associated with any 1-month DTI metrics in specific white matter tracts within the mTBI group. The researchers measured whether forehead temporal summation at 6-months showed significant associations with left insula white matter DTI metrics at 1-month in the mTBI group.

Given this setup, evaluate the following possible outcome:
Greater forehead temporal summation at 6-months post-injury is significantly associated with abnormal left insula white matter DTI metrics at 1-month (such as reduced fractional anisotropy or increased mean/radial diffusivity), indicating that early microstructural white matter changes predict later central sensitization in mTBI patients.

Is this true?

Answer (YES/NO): NO